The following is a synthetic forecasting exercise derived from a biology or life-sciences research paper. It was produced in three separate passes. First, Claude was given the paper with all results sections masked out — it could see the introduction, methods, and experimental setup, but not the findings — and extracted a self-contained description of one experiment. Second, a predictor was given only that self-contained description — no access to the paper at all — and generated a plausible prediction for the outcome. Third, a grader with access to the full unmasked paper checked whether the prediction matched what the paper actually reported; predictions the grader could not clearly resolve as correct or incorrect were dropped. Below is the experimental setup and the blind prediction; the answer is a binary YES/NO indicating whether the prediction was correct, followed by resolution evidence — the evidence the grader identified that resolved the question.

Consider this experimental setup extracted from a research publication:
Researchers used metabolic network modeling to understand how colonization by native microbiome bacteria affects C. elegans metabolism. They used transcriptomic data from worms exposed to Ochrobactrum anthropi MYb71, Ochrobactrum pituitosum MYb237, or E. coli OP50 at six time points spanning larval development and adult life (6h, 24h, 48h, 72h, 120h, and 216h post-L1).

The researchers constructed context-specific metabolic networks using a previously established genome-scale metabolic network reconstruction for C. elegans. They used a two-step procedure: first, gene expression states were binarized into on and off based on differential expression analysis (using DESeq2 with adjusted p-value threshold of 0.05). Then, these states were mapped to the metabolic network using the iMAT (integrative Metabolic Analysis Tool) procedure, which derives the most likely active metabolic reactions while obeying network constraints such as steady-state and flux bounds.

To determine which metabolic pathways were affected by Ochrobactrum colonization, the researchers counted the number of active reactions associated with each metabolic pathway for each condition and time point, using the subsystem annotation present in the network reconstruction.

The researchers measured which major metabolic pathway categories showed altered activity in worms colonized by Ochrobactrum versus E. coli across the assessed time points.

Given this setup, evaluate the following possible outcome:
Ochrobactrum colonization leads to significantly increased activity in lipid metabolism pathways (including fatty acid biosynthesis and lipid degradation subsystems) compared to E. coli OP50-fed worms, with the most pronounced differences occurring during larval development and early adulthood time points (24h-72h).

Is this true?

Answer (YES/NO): NO